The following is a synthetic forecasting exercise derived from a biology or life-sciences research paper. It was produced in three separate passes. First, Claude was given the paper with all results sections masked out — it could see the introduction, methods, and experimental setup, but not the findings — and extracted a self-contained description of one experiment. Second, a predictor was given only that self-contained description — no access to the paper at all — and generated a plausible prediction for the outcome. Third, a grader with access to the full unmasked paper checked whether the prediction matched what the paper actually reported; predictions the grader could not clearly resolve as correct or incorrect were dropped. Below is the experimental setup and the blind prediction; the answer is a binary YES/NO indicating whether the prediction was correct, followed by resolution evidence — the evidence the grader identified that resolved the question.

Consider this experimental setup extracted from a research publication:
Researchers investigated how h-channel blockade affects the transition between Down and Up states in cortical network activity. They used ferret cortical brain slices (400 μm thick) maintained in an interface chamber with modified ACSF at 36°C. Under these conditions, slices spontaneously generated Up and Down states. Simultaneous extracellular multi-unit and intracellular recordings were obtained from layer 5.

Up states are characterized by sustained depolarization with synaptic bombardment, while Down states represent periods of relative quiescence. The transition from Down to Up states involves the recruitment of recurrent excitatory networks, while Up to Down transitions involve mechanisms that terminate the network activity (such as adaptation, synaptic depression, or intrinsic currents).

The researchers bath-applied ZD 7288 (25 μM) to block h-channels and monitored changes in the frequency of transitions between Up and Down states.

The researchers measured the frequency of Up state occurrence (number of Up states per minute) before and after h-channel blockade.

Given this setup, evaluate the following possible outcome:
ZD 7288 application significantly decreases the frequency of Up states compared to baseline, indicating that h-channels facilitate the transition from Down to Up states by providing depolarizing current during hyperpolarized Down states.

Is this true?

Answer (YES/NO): YES